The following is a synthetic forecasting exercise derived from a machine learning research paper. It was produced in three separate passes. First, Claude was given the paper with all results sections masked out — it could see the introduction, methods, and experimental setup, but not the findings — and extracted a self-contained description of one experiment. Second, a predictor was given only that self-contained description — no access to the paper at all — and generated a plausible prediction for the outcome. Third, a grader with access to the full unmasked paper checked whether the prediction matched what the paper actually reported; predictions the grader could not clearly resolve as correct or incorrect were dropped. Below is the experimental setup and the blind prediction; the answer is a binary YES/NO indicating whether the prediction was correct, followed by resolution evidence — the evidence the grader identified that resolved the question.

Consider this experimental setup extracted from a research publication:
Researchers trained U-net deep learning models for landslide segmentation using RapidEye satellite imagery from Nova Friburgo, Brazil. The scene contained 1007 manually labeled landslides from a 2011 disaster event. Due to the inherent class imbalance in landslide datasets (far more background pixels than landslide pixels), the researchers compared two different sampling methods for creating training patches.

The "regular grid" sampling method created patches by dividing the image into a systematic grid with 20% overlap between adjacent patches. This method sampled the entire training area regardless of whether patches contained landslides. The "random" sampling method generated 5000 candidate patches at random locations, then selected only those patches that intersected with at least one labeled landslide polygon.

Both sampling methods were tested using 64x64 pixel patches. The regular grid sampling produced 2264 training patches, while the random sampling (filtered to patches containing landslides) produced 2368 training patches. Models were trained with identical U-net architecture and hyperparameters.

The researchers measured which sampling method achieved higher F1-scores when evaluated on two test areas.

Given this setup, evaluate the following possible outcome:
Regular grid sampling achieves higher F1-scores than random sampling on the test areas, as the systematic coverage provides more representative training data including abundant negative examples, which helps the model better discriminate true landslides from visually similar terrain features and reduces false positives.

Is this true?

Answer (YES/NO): NO